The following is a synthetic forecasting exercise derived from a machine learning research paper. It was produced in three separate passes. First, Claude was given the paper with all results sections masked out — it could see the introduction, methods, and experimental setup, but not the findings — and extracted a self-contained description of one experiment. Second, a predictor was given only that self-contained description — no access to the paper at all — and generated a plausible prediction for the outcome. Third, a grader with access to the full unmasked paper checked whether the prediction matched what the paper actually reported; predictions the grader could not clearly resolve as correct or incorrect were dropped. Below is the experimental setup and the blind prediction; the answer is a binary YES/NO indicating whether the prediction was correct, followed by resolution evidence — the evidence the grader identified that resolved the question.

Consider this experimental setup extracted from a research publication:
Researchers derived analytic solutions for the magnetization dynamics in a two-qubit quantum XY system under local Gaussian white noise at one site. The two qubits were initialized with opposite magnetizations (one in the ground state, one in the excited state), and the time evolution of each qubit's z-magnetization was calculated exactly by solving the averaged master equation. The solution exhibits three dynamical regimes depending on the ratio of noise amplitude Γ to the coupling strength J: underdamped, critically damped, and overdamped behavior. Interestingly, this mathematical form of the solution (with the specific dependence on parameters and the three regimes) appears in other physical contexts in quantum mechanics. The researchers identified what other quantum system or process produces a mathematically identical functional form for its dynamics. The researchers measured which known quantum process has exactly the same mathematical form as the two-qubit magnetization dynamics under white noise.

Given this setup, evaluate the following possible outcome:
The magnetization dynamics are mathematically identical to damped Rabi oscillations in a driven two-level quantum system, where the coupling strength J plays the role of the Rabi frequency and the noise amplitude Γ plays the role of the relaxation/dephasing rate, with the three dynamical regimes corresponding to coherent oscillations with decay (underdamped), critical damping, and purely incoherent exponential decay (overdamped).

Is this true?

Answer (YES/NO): NO